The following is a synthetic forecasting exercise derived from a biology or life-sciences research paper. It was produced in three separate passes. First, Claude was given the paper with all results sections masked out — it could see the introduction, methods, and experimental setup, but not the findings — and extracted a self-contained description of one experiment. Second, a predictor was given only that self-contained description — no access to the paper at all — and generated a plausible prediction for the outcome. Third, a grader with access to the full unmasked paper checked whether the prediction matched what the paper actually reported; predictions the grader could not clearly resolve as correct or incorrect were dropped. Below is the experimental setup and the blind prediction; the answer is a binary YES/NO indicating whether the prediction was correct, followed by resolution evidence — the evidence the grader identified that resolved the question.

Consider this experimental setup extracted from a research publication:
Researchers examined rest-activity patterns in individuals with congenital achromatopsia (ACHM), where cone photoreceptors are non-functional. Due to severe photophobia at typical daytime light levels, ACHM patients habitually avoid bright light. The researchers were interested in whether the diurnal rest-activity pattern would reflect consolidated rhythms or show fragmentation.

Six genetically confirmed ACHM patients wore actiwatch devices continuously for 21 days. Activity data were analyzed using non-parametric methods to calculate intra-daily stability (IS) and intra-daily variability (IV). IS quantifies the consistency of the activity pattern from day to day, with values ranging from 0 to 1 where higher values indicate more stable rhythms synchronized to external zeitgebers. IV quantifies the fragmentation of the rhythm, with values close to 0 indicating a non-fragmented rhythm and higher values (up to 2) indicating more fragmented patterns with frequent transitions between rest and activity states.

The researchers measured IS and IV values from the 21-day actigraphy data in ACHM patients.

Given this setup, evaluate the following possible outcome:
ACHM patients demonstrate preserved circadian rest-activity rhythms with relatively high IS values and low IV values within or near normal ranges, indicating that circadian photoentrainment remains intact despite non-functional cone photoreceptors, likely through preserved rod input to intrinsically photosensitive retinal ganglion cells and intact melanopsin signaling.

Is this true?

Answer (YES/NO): NO